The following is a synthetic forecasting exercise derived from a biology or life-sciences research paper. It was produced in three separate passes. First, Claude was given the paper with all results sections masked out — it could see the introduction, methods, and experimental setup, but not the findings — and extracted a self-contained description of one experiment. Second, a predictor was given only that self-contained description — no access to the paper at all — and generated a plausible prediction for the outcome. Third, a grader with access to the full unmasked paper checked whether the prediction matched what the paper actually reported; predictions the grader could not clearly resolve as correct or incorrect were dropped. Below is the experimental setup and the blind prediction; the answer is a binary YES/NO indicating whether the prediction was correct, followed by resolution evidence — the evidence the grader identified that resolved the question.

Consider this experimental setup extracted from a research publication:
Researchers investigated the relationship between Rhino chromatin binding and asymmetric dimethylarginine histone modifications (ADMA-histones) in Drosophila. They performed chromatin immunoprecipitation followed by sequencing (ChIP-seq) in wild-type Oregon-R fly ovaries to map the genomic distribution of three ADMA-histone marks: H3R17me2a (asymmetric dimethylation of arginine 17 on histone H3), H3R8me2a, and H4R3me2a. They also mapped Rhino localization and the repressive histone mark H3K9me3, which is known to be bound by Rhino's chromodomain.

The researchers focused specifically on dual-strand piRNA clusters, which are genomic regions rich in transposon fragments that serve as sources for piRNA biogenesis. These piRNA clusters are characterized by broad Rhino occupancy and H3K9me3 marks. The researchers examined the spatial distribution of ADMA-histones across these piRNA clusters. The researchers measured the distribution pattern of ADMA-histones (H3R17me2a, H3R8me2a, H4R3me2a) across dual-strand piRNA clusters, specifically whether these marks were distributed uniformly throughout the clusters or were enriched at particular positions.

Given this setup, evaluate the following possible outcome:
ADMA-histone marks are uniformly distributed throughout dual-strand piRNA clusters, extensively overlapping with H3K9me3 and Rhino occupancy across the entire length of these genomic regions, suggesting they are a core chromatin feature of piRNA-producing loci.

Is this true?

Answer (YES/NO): NO